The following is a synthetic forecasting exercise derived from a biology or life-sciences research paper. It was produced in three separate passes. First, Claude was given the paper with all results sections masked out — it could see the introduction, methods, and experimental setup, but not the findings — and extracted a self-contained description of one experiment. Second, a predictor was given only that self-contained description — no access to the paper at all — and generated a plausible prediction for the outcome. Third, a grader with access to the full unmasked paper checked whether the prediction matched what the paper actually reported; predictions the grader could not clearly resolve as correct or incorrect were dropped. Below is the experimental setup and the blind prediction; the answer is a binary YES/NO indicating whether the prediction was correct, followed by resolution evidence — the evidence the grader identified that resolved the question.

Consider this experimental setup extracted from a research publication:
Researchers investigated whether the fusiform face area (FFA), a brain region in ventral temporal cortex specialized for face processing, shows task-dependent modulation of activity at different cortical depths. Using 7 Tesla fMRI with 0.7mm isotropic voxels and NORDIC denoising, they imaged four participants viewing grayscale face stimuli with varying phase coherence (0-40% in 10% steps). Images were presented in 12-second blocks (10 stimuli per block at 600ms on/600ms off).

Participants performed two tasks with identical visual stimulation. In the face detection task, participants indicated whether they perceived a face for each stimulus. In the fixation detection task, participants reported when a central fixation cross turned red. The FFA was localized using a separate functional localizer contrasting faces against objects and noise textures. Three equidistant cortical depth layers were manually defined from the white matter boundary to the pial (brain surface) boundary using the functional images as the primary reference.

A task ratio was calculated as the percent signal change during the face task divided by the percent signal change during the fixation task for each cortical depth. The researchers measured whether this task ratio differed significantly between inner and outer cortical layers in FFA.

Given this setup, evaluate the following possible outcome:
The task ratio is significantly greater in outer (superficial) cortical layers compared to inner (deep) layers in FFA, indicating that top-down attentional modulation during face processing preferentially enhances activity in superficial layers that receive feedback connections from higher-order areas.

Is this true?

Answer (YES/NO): YES